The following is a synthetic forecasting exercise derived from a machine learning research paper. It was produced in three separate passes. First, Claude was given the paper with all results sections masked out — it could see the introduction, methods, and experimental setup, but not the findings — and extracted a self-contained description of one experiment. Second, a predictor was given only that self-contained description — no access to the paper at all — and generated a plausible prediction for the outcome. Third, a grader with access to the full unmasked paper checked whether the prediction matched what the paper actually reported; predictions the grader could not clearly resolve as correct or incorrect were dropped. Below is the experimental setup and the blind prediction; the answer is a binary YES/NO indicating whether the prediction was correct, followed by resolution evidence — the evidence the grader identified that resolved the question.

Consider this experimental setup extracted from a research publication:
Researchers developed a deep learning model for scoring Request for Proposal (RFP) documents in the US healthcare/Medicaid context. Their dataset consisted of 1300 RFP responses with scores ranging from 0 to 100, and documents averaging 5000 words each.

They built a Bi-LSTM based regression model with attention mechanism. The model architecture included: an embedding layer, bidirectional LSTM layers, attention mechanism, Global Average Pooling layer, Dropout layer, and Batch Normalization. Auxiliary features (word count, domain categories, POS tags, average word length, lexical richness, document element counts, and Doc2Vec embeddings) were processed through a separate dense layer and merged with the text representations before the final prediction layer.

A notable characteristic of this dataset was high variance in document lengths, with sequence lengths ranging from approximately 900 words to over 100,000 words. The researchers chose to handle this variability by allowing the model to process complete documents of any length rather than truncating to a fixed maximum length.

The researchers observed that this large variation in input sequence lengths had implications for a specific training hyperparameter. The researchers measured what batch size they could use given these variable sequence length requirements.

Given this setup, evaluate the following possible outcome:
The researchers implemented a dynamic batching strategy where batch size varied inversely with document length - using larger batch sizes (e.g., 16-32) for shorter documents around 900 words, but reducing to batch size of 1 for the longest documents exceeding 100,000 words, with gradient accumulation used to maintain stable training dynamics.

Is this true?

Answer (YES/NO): NO